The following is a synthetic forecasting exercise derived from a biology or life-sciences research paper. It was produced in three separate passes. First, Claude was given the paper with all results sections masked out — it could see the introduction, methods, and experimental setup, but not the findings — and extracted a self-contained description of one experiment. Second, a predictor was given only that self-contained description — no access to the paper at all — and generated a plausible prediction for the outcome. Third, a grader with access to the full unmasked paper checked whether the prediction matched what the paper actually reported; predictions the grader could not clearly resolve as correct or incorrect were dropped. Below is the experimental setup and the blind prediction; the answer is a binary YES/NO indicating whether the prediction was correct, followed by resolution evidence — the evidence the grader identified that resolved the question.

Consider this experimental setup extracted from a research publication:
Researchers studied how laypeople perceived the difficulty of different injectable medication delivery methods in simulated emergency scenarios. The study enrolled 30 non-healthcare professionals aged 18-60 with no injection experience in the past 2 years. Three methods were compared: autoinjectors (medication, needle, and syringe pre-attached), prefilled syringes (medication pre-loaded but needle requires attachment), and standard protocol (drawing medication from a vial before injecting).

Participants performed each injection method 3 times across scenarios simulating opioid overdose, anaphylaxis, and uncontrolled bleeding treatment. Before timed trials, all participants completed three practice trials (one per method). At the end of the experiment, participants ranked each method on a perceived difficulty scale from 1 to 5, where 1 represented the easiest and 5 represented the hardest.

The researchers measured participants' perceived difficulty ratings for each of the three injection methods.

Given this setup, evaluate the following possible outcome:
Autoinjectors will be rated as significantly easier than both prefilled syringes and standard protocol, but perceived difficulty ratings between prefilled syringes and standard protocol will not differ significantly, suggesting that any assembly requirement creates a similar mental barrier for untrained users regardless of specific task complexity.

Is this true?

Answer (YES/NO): NO